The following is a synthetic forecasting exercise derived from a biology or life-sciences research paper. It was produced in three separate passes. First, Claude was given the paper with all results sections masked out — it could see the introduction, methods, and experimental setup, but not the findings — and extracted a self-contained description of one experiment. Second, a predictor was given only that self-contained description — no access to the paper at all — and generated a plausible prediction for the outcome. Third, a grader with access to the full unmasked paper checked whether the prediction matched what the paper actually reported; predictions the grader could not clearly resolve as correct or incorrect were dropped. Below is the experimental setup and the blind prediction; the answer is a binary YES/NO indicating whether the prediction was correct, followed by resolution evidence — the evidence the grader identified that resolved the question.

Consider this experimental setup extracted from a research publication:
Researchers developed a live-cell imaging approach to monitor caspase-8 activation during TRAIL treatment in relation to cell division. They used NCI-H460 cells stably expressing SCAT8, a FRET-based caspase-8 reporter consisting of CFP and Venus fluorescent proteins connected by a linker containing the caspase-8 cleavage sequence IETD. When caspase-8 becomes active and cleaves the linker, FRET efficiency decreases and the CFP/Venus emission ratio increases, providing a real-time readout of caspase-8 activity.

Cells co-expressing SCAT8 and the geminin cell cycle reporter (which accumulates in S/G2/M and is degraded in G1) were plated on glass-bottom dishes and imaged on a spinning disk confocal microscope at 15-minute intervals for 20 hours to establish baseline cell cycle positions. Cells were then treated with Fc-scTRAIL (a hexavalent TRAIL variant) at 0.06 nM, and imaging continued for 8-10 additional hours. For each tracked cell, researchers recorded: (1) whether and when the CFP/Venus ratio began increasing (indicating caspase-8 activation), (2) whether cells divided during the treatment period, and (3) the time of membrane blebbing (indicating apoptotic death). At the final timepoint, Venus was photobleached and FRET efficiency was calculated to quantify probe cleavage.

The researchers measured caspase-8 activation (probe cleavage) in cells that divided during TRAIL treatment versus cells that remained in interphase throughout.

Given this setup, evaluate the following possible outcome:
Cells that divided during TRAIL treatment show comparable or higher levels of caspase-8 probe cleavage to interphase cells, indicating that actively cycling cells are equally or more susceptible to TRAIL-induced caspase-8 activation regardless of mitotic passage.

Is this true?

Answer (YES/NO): NO